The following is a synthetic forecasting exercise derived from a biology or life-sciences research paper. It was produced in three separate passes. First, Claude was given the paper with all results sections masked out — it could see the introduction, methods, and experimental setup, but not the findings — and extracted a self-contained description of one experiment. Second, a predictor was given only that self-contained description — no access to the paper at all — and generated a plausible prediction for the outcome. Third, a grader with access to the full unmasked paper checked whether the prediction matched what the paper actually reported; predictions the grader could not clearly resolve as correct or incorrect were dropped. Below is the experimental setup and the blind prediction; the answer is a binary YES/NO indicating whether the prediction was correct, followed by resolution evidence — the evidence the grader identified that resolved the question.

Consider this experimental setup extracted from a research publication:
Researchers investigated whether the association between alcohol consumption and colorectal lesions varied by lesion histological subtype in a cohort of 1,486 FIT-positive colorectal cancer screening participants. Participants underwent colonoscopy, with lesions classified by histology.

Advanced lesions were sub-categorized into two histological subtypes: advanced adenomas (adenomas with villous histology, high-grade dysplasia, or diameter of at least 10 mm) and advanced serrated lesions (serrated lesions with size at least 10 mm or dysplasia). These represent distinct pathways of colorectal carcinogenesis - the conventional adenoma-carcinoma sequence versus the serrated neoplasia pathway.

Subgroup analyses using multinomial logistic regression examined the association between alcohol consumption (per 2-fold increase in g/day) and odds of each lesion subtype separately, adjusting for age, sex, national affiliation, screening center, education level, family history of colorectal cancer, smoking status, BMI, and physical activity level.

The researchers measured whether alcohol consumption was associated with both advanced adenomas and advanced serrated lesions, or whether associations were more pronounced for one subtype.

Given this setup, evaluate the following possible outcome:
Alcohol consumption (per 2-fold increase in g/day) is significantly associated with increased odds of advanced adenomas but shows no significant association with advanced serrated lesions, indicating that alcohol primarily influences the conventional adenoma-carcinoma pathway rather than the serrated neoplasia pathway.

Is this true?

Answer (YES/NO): NO